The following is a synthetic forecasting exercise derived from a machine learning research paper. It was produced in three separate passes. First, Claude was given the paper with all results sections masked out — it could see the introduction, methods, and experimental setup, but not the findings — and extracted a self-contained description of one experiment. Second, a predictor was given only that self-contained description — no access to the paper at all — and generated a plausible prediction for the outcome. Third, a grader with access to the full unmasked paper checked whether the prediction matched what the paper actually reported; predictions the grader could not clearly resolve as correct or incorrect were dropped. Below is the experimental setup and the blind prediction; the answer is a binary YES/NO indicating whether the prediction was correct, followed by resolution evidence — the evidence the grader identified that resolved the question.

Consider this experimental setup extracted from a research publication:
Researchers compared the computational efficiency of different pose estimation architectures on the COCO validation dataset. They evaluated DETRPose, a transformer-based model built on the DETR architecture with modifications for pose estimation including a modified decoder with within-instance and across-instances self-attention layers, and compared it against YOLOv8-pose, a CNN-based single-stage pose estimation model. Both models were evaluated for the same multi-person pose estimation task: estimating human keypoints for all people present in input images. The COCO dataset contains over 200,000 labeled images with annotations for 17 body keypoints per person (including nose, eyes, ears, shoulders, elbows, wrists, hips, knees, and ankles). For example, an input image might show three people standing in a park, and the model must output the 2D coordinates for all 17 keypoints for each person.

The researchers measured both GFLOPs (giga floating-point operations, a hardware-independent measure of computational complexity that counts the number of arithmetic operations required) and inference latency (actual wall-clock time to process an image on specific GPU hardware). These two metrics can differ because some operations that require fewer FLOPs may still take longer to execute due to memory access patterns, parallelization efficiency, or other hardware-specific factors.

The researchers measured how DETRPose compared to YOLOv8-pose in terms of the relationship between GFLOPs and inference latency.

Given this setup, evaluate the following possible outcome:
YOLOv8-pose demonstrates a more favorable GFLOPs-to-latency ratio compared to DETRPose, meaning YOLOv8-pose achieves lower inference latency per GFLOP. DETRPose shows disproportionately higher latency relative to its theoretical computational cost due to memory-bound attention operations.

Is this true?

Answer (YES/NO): YES